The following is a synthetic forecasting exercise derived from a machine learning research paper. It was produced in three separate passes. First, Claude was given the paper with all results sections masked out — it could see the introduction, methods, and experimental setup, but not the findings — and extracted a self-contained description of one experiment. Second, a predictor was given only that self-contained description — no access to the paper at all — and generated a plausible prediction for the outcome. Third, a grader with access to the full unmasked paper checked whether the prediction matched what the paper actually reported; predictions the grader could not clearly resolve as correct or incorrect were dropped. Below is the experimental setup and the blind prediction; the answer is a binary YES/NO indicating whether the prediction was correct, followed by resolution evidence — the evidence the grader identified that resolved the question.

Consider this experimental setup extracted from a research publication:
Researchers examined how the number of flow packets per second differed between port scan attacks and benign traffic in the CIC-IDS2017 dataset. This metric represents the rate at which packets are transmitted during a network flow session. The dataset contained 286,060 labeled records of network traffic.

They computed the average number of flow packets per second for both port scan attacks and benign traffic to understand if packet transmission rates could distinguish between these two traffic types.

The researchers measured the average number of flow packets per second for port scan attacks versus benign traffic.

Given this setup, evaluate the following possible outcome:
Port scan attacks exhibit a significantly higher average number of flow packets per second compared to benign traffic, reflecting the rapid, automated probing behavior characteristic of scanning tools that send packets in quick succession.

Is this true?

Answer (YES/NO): NO